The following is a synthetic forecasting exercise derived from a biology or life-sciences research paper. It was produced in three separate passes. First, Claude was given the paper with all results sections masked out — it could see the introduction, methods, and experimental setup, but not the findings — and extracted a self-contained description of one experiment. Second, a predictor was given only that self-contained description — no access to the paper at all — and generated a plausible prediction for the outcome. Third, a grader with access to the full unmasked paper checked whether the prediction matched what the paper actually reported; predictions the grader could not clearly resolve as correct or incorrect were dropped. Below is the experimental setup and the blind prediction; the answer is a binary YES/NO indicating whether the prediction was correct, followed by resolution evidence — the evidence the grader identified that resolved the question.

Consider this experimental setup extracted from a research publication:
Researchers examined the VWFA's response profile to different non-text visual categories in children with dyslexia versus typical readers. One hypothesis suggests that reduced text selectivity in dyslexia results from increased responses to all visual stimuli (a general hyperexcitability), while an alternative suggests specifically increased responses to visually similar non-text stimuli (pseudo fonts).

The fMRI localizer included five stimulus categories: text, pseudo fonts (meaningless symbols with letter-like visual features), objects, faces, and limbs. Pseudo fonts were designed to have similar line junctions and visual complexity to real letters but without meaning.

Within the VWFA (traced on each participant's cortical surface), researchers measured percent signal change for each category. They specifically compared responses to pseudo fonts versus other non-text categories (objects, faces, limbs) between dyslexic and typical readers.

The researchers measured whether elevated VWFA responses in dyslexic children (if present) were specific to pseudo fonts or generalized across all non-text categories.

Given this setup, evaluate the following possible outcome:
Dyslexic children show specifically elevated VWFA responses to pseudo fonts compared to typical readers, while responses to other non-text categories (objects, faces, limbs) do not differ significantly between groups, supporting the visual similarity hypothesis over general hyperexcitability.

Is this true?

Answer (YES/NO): NO